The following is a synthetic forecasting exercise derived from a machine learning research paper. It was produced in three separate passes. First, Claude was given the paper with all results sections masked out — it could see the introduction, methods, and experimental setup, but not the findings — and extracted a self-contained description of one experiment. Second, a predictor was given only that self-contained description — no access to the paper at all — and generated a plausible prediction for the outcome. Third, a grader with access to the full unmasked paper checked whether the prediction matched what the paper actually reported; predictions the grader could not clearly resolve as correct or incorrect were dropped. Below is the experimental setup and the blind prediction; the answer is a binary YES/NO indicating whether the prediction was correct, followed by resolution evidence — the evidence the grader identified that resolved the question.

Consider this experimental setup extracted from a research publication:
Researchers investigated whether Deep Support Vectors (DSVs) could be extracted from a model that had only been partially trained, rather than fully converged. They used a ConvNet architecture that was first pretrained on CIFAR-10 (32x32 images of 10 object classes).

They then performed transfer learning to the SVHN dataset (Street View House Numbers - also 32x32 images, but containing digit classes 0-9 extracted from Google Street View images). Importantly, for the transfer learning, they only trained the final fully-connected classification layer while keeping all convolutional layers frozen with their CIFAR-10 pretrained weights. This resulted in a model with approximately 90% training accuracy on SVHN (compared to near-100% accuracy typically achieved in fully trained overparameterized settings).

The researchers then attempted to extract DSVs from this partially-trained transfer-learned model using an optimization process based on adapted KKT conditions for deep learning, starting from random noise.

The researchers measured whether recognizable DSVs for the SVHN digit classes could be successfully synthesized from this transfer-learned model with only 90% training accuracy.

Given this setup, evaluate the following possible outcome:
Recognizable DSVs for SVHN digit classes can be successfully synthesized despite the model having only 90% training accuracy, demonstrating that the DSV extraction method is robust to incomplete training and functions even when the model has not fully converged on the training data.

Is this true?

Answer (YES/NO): YES